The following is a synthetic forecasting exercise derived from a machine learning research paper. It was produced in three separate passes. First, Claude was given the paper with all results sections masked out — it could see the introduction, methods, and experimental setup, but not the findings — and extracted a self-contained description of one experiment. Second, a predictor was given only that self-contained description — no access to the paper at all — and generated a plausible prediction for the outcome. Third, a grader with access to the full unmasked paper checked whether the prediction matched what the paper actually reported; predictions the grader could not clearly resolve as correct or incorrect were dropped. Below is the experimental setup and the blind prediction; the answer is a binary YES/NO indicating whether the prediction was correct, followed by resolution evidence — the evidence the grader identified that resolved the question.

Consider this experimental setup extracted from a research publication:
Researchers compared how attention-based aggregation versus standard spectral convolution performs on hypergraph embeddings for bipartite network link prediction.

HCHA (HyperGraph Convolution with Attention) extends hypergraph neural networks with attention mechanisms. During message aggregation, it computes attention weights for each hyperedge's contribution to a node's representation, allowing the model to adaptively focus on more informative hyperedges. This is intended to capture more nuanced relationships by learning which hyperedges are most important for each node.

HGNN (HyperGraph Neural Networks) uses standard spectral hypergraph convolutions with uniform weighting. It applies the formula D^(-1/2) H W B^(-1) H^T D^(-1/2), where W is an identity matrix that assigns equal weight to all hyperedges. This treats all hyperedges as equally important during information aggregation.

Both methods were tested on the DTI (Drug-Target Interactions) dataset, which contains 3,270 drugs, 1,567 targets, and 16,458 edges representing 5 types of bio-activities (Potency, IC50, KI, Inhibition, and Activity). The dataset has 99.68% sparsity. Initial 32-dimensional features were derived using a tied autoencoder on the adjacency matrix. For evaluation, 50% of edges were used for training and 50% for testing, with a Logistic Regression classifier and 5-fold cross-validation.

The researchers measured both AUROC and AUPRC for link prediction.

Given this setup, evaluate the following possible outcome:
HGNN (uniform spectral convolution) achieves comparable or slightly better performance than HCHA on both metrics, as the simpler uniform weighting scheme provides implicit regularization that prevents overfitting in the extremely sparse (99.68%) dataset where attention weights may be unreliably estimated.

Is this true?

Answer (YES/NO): NO